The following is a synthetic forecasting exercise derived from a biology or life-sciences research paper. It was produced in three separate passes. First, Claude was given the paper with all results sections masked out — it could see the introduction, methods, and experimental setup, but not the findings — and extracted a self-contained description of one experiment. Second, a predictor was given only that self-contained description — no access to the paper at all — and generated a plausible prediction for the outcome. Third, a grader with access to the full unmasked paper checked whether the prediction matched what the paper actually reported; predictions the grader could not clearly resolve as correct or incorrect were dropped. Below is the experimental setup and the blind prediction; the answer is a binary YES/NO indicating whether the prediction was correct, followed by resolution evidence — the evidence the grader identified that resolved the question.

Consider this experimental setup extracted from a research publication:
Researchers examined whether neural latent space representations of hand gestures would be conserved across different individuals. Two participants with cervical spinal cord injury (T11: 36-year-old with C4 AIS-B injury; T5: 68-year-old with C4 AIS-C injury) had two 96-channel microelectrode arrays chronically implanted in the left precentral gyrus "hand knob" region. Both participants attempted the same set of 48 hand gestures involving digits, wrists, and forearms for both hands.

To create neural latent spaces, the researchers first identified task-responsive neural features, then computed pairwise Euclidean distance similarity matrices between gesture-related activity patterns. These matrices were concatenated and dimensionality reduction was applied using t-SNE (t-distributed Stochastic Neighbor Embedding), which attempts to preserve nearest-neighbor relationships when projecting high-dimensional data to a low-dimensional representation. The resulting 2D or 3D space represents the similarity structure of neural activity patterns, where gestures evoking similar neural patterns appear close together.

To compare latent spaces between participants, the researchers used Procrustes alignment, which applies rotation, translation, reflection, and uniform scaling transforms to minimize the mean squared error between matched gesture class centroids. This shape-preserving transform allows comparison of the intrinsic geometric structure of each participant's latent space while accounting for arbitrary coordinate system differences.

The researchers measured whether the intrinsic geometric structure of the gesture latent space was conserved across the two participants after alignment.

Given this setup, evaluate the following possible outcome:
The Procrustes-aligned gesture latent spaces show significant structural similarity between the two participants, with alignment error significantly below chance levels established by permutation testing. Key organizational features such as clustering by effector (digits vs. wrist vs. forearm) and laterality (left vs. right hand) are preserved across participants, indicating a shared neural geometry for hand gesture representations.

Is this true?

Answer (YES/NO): NO